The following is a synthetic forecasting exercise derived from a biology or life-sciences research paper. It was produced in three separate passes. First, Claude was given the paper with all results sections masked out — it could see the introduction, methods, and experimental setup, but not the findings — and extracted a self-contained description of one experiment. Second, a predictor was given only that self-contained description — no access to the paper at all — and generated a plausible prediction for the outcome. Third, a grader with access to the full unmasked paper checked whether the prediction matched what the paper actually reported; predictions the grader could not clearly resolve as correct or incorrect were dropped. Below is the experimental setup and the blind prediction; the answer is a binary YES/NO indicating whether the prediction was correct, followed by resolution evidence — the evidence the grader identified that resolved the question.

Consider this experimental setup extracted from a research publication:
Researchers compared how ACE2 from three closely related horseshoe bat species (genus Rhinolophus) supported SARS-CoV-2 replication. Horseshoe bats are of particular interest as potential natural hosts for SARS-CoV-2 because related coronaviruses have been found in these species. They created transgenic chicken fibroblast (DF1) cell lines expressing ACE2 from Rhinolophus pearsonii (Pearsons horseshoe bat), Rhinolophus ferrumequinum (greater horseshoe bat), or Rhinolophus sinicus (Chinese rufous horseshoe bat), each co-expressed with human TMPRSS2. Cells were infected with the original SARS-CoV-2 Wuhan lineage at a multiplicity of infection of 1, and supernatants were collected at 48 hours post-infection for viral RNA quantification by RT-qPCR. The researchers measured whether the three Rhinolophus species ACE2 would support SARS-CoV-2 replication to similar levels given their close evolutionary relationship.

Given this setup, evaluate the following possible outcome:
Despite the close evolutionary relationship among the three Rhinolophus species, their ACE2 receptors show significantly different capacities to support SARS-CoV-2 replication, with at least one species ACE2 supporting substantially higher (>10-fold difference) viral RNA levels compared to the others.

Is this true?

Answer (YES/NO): NO